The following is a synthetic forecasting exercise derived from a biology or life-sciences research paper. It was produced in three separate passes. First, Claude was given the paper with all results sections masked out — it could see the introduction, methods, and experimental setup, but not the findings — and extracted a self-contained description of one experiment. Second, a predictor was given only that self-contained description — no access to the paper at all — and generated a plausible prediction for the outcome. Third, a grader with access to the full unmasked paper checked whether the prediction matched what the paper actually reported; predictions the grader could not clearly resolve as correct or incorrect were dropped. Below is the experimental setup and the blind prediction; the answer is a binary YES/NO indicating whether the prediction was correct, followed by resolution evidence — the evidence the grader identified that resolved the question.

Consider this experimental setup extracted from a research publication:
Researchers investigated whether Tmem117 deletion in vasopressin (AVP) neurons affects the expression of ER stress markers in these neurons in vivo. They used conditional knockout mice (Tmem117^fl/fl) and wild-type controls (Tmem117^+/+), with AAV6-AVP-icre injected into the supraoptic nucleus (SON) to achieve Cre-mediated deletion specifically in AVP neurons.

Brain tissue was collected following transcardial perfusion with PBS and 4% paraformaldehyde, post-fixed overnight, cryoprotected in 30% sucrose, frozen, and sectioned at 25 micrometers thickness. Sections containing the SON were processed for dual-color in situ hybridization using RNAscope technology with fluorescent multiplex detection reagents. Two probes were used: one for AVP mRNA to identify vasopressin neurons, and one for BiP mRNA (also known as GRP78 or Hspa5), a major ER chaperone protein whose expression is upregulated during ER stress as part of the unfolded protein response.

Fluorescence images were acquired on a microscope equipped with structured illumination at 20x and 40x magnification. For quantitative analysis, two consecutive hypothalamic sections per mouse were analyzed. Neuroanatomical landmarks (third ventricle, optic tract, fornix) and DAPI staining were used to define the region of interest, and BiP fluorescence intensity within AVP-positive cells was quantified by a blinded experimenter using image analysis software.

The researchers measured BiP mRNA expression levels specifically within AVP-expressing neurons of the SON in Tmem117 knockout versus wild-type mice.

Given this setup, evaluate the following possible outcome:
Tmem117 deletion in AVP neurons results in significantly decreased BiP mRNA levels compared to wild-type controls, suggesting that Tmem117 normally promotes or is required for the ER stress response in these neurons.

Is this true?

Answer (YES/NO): NO